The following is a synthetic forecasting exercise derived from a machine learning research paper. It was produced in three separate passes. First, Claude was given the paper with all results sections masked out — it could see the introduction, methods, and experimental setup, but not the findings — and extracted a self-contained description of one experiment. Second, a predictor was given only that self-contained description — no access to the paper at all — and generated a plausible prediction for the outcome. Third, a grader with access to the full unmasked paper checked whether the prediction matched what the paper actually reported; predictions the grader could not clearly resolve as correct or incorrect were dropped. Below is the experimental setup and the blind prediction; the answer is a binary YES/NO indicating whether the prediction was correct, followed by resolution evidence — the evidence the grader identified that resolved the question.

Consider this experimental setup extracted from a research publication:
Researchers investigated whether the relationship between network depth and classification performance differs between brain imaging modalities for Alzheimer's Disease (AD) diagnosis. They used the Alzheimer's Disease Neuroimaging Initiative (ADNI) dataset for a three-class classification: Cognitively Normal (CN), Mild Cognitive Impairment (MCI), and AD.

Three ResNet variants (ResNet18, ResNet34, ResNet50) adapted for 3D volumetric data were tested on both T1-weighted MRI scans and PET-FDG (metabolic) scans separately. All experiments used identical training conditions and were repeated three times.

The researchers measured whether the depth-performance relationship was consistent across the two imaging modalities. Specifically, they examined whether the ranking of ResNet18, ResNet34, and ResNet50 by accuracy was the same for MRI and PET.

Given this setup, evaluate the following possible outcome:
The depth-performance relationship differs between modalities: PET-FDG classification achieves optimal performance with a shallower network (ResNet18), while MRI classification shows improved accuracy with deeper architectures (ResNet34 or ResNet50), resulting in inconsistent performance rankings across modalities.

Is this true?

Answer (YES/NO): NO